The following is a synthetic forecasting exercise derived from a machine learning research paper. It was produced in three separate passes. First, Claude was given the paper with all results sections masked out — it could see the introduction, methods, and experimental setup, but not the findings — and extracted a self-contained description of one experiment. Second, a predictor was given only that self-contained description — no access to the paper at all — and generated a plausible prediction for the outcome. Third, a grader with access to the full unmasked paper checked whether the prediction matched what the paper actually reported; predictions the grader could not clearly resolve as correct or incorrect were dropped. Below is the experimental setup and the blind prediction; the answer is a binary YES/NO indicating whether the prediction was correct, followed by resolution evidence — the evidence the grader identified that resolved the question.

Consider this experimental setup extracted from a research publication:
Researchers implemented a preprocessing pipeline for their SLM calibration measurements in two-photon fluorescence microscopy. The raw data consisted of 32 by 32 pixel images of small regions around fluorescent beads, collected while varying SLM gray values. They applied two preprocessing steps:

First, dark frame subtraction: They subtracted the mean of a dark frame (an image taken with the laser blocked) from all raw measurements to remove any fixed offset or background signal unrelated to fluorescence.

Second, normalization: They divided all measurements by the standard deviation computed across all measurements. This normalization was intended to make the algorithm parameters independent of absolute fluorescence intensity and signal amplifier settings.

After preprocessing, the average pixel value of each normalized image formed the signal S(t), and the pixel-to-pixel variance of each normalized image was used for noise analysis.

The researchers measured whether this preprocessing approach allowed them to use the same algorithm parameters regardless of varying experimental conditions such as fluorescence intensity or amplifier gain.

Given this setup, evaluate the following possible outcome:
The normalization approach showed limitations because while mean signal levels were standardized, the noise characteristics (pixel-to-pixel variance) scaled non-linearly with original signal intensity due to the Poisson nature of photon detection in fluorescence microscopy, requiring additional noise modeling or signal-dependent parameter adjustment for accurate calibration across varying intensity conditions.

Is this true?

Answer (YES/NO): NO